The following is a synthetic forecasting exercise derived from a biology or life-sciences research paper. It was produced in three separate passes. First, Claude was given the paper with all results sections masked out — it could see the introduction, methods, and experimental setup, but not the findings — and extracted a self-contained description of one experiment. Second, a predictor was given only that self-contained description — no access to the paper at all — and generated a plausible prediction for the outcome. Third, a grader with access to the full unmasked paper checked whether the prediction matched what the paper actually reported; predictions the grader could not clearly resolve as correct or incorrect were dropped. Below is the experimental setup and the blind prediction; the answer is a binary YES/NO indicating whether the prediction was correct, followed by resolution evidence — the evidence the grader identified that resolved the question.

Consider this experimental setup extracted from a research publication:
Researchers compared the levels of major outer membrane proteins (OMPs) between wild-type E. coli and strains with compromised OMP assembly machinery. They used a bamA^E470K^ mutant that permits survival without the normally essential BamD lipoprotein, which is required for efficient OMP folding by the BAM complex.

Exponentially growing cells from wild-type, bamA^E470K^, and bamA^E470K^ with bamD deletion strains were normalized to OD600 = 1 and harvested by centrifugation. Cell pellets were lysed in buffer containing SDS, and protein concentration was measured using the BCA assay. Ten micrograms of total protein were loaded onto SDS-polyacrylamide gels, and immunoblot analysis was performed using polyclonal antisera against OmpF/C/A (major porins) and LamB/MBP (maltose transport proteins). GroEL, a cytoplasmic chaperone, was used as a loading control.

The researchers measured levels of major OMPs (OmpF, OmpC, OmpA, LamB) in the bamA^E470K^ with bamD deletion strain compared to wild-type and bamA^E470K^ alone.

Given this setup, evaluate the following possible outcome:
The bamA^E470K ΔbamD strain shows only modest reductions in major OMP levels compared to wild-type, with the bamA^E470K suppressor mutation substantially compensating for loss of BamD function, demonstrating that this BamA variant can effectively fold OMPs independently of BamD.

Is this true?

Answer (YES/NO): NO